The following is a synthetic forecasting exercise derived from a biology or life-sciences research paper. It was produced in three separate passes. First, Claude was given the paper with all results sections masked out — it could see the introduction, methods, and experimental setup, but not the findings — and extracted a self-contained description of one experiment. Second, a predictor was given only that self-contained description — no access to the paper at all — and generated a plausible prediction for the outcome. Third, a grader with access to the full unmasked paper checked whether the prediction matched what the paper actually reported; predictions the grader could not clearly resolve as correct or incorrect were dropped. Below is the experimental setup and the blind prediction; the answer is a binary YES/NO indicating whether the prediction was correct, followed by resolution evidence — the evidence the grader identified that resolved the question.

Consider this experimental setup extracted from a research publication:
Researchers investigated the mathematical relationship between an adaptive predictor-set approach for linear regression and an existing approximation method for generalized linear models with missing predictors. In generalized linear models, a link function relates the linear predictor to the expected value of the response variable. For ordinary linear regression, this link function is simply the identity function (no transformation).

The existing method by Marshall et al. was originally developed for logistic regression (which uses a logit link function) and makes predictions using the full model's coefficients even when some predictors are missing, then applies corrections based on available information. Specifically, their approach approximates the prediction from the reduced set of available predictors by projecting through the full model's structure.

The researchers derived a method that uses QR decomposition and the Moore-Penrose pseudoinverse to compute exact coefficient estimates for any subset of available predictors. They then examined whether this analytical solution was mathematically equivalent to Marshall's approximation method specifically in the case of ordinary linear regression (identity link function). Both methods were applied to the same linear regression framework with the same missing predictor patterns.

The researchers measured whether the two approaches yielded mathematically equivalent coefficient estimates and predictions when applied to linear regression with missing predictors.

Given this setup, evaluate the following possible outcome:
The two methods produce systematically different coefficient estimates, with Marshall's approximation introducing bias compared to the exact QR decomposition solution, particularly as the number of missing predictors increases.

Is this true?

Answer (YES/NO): NO